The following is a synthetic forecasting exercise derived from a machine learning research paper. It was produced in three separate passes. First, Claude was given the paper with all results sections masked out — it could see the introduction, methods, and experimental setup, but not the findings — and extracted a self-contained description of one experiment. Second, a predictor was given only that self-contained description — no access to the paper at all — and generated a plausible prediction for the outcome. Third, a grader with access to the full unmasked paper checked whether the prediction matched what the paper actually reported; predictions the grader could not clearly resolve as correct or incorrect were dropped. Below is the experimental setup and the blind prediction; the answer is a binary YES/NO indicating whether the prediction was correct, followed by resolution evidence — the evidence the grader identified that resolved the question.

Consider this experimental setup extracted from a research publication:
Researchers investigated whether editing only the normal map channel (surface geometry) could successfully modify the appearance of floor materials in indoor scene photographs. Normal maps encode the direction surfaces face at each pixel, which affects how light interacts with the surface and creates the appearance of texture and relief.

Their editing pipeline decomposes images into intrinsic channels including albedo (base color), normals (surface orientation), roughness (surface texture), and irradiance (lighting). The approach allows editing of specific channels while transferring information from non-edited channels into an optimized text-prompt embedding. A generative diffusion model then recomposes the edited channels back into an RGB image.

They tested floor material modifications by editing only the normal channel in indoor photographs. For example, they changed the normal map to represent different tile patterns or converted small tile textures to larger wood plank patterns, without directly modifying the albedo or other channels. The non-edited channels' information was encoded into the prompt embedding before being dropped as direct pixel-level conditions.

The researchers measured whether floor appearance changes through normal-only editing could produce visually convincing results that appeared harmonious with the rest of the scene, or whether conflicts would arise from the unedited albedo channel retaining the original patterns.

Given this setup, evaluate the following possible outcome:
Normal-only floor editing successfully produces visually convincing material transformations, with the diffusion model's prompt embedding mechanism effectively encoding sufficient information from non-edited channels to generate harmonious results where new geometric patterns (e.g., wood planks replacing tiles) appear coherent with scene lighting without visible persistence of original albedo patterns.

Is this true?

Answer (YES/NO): YES